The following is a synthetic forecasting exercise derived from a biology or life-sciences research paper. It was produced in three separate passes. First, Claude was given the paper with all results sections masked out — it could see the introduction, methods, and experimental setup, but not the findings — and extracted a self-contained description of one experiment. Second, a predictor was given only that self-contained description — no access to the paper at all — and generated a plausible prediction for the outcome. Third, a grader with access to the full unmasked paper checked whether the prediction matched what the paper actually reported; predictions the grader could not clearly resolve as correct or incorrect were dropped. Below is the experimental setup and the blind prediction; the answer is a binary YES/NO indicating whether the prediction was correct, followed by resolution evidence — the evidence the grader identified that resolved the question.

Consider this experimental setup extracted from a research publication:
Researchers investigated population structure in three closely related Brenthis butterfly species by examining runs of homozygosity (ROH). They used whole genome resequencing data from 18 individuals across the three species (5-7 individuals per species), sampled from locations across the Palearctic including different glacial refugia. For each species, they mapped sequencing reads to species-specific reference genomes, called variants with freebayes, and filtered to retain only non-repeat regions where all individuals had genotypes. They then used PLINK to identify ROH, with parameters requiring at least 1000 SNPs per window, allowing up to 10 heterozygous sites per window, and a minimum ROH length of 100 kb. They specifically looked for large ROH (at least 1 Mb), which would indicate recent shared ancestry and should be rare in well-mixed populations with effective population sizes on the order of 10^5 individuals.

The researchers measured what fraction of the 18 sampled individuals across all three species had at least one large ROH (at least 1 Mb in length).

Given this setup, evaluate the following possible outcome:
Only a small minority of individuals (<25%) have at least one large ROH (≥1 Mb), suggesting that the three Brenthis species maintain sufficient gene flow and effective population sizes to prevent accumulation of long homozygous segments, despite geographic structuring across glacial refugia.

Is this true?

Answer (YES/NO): NO